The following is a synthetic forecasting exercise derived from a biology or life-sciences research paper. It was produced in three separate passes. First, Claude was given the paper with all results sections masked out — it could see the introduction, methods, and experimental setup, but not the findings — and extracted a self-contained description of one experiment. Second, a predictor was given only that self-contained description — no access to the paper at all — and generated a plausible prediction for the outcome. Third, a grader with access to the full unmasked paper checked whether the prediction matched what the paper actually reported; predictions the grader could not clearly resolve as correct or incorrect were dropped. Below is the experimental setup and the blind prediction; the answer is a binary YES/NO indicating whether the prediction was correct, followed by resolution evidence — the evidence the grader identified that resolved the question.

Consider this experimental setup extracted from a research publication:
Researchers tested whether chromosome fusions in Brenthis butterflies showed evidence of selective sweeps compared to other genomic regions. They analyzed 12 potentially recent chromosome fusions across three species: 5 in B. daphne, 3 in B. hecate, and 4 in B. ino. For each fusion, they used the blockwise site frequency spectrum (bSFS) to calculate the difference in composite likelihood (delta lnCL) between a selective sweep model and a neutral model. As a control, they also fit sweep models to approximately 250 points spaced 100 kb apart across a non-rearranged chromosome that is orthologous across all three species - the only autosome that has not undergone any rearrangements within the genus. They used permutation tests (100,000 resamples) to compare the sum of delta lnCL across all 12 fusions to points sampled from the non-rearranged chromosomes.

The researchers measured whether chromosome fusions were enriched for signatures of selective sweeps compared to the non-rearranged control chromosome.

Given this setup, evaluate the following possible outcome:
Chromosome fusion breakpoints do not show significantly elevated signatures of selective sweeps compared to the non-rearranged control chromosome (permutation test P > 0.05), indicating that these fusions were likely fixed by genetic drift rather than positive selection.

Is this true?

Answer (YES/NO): YES